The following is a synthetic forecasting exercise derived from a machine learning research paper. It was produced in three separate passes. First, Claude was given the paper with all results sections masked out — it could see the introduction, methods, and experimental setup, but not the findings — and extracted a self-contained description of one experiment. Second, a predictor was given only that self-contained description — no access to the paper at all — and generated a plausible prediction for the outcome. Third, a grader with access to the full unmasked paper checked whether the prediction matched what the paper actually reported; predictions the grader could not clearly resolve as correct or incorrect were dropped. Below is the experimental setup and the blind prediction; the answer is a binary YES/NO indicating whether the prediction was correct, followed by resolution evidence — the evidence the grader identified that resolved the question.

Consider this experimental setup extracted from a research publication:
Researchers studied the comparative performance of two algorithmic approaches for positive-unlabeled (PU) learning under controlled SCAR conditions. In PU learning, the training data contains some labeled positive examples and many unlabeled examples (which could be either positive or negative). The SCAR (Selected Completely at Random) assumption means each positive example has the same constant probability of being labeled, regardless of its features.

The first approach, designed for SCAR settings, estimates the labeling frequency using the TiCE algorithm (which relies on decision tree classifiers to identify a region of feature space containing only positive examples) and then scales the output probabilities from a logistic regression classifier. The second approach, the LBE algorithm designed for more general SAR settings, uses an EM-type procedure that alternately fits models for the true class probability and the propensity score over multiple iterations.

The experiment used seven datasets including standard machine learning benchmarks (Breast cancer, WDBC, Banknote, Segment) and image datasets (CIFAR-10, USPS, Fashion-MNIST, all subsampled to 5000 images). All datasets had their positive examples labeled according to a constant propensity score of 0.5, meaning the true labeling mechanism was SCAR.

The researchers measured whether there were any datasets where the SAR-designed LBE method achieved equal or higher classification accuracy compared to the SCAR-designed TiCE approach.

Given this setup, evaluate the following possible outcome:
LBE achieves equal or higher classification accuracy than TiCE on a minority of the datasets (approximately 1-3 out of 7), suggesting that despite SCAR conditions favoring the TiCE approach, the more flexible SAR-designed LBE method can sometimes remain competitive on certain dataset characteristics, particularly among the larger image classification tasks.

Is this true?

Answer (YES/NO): NO